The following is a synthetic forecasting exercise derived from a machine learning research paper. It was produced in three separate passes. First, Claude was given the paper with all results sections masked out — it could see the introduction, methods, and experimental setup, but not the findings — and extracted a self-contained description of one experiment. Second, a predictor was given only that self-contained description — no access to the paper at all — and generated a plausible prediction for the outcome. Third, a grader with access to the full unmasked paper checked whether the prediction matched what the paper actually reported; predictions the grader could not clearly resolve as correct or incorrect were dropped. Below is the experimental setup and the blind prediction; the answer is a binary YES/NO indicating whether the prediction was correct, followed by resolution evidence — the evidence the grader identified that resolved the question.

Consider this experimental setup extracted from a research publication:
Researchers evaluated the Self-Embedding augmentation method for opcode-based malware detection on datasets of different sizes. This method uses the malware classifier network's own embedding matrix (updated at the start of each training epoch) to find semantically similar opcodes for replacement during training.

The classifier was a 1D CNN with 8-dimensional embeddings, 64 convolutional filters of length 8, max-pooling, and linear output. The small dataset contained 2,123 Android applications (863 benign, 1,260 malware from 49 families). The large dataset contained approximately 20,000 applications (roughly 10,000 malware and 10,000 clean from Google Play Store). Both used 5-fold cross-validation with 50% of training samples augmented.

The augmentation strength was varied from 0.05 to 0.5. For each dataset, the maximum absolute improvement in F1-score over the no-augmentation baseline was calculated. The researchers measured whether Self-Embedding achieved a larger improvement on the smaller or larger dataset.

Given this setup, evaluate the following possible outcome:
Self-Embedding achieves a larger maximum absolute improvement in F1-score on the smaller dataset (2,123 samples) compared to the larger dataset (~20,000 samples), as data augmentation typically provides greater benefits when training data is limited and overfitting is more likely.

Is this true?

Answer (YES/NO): YES